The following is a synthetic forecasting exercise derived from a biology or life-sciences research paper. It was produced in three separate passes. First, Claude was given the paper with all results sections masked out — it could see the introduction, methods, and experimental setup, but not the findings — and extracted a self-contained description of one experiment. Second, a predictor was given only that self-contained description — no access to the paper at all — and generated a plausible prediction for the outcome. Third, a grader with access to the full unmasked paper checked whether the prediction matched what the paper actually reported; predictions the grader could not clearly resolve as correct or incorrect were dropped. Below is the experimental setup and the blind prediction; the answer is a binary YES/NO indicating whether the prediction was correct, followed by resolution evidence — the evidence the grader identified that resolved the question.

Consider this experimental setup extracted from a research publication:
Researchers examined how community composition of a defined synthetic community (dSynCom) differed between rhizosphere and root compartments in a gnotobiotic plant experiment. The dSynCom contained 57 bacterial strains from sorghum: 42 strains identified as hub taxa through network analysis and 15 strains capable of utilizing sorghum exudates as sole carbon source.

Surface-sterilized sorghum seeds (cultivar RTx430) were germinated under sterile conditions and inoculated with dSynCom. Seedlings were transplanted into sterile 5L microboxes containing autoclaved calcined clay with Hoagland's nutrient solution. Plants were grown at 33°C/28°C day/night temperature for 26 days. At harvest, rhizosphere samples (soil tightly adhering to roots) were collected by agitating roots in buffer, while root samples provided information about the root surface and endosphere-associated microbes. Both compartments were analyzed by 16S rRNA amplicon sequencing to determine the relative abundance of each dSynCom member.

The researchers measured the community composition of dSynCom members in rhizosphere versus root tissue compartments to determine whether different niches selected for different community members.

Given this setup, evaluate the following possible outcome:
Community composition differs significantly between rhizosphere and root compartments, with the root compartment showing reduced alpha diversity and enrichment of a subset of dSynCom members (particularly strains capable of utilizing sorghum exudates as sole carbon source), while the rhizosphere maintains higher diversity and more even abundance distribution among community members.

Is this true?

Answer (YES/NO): NO